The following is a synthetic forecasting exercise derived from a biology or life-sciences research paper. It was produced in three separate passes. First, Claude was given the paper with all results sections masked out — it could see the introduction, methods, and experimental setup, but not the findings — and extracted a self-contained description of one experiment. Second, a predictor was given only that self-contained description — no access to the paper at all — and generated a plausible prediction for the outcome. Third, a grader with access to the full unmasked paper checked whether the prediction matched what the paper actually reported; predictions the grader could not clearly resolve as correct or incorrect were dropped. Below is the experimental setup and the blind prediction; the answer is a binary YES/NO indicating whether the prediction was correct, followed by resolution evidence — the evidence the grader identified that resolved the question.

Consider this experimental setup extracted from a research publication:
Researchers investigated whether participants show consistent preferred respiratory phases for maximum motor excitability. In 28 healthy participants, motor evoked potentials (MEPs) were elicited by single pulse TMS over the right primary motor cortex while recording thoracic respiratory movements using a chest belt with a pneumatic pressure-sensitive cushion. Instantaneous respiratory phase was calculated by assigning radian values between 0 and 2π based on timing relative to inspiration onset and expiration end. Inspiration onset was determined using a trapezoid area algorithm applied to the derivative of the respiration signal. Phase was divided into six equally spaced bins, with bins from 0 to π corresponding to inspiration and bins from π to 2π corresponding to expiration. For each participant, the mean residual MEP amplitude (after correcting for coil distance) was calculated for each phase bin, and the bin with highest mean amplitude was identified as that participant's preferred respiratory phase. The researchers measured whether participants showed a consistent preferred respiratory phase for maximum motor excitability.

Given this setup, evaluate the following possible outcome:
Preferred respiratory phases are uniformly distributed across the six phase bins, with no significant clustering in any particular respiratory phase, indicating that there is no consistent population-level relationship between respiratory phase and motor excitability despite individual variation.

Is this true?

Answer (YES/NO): NO